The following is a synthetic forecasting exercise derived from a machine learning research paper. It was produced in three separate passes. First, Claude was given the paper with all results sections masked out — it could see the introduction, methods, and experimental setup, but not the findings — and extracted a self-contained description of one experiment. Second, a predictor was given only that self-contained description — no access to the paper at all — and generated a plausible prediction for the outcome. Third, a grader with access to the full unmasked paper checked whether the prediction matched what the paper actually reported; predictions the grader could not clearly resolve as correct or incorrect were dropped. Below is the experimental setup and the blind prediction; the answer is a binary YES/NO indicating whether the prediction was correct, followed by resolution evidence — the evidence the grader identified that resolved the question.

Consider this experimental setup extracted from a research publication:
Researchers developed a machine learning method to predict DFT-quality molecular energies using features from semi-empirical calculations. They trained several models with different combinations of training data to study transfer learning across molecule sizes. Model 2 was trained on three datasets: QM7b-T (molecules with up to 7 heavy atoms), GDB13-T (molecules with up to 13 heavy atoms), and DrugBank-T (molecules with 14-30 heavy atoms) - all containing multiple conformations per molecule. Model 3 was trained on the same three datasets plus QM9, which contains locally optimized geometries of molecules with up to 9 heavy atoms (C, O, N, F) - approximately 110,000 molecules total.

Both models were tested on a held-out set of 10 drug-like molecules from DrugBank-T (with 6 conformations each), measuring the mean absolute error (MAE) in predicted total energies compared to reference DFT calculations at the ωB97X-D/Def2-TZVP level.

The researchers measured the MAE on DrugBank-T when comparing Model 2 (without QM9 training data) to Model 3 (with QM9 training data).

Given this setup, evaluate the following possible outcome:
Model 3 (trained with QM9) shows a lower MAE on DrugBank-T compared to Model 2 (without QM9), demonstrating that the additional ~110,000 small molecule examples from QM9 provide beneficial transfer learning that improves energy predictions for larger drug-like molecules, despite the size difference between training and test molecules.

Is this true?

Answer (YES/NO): NO